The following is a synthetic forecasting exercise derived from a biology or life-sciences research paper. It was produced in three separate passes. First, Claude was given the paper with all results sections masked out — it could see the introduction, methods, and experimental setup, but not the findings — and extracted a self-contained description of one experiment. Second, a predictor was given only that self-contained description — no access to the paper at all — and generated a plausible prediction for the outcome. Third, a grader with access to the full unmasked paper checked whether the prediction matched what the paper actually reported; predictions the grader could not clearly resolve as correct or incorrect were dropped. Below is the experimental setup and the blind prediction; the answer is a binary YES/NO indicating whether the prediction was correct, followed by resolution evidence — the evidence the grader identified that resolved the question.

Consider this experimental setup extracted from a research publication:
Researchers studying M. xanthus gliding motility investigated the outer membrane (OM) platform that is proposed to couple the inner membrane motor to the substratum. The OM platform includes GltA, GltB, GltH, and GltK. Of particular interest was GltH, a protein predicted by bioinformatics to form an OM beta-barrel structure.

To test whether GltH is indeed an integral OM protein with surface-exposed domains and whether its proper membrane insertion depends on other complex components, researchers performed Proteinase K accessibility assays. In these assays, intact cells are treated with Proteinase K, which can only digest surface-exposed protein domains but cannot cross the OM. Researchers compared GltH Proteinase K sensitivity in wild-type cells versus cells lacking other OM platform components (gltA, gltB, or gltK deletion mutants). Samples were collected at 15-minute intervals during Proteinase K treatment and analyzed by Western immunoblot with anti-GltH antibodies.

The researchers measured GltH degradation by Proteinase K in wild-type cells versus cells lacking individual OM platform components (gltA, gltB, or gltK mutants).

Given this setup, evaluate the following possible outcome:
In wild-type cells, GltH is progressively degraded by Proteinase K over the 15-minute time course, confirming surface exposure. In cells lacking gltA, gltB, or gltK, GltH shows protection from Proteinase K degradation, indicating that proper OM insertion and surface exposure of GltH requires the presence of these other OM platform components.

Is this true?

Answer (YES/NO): NO